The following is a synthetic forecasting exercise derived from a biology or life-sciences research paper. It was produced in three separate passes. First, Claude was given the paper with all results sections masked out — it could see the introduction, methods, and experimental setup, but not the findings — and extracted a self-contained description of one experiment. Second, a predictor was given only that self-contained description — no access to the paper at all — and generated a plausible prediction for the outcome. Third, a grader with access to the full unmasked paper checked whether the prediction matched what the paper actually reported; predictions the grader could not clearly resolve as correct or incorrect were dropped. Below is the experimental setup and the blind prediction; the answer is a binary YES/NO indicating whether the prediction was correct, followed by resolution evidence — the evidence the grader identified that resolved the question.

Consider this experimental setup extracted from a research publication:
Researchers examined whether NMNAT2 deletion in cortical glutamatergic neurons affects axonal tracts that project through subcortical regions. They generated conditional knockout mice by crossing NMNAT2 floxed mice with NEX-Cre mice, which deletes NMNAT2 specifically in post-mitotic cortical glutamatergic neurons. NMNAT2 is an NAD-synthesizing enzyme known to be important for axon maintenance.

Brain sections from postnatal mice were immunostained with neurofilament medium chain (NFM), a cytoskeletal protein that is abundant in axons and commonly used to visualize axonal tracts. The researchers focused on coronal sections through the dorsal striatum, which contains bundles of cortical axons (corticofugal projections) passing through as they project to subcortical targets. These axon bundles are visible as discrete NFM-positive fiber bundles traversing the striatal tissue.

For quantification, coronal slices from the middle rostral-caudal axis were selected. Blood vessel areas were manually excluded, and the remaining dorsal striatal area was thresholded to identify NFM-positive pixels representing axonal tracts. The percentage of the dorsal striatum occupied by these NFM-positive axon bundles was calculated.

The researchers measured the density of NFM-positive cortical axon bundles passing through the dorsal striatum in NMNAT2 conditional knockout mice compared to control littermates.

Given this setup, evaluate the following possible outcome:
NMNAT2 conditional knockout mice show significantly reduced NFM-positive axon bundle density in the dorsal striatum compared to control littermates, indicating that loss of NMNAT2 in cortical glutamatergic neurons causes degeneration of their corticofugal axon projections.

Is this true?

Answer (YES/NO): YES